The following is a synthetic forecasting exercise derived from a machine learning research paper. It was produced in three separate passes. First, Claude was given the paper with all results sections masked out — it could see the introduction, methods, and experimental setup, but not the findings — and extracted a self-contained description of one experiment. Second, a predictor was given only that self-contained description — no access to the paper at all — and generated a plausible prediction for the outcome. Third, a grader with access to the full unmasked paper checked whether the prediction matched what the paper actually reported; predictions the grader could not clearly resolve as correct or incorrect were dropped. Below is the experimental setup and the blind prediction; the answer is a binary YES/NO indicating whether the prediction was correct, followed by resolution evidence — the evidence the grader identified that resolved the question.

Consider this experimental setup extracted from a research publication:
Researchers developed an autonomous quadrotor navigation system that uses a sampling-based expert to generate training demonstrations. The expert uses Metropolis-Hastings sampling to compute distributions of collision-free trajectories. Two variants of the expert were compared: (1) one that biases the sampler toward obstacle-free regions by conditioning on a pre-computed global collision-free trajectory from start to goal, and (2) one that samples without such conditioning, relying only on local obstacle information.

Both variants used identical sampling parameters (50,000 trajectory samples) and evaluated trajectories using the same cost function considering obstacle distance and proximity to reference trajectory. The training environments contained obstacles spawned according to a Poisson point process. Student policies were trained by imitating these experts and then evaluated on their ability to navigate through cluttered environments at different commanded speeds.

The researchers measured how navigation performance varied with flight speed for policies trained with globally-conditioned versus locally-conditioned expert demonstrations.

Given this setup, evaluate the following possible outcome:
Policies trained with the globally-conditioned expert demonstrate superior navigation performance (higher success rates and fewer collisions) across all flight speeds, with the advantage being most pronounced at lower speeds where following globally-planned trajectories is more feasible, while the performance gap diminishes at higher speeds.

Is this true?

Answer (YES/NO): NO